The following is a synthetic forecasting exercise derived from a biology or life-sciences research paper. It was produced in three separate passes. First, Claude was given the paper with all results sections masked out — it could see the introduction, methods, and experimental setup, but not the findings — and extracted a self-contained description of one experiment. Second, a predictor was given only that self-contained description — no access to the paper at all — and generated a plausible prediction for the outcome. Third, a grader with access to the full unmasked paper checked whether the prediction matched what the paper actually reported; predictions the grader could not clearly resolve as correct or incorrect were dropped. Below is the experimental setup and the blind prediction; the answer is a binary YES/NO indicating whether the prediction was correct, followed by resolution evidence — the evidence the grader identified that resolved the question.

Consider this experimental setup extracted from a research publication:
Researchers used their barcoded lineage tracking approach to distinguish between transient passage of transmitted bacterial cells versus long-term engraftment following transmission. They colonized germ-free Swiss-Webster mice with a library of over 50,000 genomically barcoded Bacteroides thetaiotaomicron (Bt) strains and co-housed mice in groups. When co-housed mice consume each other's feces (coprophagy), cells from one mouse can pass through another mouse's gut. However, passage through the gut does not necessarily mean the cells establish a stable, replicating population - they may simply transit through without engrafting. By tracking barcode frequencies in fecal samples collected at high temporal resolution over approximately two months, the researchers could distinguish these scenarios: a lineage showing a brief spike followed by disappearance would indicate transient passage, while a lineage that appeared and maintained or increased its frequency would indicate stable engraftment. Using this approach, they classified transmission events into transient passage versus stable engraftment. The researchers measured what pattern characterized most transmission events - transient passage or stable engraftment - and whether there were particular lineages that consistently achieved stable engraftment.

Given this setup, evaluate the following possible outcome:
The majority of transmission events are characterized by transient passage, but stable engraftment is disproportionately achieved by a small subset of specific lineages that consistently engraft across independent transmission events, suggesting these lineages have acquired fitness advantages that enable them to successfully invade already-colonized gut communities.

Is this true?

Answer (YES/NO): YES